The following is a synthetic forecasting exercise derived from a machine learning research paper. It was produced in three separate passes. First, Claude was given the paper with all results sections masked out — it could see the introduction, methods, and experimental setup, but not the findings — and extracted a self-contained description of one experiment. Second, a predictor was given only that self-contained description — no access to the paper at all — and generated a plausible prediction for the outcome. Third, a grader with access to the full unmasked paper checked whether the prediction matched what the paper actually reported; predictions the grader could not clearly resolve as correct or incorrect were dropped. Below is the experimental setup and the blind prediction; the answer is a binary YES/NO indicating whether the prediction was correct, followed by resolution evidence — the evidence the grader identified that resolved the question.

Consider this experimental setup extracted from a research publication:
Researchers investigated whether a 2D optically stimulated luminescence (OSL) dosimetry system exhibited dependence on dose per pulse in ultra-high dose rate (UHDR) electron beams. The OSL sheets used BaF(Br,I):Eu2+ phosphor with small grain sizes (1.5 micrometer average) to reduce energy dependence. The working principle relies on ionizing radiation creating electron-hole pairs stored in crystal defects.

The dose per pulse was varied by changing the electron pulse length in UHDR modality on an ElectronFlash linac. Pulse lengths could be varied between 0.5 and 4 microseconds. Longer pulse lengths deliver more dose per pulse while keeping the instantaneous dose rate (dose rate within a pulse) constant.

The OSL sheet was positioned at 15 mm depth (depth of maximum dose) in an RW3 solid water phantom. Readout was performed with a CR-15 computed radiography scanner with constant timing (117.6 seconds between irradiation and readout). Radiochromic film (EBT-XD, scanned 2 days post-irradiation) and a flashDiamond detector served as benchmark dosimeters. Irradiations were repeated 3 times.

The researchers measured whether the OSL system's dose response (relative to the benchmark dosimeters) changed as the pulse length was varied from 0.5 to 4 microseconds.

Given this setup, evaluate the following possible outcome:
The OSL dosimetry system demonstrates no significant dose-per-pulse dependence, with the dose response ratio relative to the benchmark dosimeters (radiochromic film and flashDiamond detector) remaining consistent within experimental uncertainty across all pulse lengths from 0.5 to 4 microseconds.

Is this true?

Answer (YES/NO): YES